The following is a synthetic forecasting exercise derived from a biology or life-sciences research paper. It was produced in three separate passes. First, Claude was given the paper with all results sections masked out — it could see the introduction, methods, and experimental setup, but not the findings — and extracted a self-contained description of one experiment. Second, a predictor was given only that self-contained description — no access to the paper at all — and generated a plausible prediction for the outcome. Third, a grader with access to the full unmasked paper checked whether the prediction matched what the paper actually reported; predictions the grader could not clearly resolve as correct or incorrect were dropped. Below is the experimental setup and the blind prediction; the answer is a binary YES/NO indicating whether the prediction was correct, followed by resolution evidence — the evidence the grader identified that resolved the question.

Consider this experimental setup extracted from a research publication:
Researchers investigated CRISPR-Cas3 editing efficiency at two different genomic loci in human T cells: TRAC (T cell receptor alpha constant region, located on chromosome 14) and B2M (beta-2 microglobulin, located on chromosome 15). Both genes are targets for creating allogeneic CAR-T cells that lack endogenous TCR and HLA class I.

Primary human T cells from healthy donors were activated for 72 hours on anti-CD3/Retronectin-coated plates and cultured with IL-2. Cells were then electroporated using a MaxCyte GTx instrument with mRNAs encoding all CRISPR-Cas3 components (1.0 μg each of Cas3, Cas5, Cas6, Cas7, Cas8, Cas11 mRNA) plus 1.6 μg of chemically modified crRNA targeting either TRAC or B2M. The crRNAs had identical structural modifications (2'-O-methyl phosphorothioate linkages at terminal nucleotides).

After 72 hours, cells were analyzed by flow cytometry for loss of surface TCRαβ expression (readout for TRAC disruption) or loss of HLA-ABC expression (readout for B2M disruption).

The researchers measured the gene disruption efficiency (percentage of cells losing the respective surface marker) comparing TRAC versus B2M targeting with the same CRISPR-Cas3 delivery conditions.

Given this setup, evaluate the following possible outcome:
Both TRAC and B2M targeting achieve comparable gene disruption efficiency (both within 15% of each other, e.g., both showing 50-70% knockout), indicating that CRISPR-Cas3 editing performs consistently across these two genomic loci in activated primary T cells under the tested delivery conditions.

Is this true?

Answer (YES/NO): NO